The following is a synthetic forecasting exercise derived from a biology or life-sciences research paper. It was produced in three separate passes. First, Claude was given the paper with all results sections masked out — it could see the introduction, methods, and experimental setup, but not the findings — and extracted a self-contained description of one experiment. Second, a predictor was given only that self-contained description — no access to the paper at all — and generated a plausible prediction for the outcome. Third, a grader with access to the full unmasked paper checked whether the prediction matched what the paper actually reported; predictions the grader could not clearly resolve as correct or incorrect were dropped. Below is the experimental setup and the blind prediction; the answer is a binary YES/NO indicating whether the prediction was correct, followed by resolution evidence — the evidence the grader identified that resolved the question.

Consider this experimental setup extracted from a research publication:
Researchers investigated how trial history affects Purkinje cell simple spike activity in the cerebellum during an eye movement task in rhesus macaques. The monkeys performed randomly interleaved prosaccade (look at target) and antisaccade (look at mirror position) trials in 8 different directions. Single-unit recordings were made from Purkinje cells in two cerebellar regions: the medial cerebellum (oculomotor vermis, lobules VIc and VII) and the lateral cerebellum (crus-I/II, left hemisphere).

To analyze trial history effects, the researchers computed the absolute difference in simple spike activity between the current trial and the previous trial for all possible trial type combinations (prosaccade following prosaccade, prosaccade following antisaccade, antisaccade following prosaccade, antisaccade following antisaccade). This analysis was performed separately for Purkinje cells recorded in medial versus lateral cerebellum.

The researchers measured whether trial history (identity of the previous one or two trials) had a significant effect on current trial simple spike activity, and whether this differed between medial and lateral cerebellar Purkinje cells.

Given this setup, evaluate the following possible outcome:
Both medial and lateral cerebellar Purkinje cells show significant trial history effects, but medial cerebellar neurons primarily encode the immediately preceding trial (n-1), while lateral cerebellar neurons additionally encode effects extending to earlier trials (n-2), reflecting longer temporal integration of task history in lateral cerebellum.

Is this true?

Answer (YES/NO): NO